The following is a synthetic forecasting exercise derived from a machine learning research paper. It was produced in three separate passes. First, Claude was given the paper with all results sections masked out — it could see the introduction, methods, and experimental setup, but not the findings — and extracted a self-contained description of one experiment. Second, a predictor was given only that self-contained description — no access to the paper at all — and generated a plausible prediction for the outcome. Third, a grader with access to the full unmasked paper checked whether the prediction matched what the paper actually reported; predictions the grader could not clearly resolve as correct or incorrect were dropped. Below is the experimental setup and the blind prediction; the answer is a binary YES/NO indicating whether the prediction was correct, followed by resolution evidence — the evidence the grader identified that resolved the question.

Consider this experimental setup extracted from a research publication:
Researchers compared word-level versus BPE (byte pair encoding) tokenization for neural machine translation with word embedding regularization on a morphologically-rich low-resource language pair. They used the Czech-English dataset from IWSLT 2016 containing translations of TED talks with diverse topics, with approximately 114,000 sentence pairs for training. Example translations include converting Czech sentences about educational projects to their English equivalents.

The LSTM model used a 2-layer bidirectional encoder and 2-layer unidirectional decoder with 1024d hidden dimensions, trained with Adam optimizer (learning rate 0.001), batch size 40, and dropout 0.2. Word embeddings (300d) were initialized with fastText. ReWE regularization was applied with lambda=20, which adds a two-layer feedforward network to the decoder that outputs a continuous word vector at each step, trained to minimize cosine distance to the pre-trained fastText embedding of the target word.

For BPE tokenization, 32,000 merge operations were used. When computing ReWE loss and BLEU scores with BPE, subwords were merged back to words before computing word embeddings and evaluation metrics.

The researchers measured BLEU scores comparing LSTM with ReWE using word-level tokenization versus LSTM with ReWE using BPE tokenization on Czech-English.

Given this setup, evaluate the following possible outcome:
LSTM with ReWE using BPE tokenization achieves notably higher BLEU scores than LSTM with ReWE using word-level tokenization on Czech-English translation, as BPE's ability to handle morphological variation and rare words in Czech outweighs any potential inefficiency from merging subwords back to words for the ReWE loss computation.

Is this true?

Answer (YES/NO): YES